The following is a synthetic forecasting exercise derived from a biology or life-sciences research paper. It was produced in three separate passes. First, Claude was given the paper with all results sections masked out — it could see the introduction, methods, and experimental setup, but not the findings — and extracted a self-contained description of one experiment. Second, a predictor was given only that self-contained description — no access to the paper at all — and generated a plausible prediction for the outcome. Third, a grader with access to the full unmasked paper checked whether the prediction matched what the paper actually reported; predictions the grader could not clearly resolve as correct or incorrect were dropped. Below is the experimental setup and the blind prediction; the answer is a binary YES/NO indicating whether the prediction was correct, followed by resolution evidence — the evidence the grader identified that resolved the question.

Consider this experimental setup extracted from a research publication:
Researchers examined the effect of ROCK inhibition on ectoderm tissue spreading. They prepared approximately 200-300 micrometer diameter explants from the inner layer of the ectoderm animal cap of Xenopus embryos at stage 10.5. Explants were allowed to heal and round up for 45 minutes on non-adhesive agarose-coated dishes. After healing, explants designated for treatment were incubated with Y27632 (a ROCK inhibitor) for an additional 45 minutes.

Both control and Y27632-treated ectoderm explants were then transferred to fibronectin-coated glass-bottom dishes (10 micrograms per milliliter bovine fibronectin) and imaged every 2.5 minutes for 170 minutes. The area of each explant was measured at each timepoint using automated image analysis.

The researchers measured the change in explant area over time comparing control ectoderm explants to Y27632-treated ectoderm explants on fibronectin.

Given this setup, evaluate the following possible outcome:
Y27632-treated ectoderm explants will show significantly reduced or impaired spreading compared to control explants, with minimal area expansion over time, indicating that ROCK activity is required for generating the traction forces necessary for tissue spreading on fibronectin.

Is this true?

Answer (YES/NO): NO